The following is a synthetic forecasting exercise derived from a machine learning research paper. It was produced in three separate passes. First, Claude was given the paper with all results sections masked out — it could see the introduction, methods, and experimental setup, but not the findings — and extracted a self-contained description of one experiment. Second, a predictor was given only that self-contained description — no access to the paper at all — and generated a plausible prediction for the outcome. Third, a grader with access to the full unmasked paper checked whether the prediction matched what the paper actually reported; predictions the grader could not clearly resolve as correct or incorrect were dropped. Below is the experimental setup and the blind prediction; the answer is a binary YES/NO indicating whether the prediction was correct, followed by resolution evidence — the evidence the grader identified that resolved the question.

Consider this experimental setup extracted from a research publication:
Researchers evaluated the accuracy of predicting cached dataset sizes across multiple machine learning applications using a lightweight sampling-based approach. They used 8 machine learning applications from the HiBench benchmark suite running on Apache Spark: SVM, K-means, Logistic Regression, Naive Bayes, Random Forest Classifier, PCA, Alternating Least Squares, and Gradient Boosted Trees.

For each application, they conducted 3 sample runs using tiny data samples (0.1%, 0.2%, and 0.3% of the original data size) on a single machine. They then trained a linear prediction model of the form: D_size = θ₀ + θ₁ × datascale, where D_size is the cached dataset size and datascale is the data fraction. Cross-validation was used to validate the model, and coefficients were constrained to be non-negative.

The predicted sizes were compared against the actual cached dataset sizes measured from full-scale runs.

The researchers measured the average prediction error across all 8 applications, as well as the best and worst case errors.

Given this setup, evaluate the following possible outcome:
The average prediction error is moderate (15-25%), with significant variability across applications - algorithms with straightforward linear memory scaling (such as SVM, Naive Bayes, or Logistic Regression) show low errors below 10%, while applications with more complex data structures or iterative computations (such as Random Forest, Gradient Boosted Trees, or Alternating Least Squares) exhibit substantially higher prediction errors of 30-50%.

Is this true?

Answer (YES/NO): NO